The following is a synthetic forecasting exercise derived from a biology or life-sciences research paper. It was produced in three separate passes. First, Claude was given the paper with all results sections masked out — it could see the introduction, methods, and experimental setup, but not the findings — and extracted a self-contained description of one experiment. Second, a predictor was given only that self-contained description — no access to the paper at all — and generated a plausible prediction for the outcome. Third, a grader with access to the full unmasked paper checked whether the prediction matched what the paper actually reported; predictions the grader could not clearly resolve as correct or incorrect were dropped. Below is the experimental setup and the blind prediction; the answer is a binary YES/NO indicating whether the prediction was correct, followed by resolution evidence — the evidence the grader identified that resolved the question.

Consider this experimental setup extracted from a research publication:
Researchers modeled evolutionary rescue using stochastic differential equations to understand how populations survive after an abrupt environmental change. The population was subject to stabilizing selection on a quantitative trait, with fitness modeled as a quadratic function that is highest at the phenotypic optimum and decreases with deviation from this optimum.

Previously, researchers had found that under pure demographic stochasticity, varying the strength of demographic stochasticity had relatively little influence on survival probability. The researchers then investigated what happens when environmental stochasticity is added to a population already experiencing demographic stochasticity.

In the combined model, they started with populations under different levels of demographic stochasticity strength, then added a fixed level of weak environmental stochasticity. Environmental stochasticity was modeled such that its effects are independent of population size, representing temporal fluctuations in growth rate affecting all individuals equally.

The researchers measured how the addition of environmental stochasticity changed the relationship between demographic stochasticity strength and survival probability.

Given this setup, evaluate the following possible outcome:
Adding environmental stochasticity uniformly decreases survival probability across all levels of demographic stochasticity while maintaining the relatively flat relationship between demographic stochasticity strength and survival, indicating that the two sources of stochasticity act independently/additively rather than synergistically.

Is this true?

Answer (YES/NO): NO